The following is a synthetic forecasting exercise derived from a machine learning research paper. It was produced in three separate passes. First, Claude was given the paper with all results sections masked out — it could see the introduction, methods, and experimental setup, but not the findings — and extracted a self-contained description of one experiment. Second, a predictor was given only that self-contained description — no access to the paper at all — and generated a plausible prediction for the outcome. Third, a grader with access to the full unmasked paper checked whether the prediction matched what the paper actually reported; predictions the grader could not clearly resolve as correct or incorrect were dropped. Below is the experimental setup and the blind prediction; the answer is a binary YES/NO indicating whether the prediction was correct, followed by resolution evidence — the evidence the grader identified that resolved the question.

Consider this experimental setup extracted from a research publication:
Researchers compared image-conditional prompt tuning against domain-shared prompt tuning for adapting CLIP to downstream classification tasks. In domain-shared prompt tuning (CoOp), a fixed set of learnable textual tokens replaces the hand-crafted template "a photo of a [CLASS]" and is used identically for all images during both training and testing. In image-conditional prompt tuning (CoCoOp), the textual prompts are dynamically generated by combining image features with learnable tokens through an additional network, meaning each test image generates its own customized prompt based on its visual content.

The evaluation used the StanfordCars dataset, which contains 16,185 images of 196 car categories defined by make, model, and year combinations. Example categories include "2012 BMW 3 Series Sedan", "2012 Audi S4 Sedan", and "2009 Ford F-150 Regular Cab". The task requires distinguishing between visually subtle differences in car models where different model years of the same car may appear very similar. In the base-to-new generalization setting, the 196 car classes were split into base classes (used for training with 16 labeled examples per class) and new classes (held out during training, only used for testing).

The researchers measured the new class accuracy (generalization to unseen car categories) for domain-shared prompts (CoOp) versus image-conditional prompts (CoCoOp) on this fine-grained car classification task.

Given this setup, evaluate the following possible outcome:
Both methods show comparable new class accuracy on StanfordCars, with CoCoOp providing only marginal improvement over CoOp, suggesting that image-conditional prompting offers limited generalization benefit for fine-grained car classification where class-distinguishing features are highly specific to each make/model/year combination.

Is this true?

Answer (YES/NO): NO